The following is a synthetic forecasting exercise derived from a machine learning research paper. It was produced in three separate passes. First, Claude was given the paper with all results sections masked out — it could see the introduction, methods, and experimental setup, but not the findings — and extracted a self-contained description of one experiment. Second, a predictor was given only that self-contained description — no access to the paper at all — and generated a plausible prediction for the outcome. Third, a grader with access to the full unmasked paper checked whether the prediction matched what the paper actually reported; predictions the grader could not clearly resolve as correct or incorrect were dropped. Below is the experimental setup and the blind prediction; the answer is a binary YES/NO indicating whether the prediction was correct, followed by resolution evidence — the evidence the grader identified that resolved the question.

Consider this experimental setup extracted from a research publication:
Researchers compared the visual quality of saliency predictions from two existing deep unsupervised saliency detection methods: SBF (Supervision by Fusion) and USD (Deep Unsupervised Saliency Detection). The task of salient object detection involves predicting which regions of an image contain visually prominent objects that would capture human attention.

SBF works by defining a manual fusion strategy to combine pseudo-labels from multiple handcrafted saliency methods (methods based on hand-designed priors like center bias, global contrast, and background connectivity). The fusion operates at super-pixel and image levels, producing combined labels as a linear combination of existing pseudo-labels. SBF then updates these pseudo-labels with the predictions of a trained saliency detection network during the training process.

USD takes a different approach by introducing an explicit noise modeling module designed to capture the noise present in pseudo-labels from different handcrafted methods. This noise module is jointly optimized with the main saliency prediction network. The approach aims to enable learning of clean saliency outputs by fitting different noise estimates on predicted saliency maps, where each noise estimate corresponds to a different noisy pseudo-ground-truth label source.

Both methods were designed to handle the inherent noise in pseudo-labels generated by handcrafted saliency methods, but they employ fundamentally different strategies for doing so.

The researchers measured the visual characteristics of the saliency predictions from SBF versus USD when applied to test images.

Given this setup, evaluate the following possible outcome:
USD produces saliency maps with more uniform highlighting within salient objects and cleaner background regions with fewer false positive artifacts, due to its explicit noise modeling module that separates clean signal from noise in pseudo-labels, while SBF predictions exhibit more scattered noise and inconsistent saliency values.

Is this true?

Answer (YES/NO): YES